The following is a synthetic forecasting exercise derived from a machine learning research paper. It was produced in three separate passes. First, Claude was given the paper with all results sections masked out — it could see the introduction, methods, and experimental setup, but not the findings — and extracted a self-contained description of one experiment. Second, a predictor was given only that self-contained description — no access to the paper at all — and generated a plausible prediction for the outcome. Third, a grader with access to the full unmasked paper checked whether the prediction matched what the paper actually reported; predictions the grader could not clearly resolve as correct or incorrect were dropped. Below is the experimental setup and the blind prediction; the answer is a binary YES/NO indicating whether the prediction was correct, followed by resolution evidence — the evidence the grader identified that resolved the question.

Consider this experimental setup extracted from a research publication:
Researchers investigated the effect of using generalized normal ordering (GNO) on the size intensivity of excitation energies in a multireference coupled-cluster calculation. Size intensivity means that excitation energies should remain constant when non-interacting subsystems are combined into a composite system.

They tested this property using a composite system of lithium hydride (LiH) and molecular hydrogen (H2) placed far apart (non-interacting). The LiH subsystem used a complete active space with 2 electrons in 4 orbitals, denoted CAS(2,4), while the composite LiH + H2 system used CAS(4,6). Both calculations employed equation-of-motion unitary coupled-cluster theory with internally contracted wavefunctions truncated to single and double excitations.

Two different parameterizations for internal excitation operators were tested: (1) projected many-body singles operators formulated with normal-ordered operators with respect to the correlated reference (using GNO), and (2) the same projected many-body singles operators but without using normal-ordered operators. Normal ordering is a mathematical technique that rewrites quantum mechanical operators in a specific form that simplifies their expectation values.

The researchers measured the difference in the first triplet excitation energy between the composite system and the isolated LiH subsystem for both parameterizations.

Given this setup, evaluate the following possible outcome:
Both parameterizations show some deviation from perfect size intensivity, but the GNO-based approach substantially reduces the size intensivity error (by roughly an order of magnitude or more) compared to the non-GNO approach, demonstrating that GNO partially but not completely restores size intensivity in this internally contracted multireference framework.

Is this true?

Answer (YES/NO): NO